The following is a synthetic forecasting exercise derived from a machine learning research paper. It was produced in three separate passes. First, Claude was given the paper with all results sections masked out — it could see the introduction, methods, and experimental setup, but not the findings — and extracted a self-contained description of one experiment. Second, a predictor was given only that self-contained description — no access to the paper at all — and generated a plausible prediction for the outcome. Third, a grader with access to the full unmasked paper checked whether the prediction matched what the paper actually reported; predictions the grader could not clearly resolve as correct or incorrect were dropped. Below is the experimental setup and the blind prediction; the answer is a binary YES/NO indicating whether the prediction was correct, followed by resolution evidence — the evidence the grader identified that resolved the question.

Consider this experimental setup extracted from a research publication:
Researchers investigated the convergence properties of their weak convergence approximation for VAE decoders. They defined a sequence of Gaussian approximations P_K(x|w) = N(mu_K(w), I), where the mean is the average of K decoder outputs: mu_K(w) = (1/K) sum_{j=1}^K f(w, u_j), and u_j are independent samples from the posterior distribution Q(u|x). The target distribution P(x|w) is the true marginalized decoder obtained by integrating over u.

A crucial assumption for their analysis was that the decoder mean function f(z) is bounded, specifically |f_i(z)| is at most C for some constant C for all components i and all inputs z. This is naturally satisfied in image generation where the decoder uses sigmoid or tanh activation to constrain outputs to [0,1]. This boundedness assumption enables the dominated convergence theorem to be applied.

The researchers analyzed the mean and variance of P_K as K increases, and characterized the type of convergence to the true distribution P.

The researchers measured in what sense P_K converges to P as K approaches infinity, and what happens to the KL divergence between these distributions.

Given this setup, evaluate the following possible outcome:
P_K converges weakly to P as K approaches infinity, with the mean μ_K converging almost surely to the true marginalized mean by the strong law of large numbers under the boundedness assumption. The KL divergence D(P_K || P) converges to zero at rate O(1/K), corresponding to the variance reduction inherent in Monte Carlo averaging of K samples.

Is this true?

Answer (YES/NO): NO